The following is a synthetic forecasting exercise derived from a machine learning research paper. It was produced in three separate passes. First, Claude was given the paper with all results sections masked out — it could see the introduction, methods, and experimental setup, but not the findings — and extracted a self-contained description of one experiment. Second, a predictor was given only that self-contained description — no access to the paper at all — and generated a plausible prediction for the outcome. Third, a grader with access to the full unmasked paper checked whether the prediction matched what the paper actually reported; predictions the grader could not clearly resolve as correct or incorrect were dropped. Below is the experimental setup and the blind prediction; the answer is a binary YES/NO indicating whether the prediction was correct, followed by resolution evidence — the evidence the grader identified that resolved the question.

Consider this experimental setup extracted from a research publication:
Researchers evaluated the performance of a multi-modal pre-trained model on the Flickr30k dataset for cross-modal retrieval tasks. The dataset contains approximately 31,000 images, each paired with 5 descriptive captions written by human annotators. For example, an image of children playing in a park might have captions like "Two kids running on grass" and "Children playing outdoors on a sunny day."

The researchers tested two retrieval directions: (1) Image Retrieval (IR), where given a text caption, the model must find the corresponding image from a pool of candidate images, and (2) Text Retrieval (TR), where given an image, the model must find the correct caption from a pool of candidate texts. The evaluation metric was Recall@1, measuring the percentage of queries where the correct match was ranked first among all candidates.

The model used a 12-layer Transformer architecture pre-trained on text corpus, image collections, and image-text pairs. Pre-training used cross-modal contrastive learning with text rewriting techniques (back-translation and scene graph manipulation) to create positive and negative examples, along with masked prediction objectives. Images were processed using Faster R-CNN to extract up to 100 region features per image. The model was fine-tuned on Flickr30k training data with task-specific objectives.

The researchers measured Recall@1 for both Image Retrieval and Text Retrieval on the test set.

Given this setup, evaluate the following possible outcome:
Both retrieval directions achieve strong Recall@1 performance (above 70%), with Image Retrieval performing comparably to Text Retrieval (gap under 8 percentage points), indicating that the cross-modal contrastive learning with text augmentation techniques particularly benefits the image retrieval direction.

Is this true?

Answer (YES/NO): NO